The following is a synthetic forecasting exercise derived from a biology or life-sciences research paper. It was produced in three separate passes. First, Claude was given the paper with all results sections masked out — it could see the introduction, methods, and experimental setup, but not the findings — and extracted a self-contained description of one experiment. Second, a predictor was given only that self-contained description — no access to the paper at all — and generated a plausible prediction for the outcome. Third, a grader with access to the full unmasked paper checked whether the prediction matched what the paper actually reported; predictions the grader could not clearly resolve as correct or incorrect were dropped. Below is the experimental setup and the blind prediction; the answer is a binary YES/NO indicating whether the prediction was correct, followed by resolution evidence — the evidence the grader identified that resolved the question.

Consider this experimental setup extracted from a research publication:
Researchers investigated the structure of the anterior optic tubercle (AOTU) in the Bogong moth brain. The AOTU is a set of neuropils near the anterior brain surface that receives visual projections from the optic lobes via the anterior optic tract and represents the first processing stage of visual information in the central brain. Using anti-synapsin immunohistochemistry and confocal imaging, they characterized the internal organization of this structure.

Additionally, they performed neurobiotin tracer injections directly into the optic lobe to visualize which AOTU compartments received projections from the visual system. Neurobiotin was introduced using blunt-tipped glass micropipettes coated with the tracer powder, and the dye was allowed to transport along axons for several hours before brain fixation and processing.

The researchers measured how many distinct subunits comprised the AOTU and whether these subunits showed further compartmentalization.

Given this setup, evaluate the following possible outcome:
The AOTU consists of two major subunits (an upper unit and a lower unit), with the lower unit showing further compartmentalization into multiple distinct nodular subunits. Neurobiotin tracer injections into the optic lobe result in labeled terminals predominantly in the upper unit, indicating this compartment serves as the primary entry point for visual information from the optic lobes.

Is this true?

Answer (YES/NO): NO